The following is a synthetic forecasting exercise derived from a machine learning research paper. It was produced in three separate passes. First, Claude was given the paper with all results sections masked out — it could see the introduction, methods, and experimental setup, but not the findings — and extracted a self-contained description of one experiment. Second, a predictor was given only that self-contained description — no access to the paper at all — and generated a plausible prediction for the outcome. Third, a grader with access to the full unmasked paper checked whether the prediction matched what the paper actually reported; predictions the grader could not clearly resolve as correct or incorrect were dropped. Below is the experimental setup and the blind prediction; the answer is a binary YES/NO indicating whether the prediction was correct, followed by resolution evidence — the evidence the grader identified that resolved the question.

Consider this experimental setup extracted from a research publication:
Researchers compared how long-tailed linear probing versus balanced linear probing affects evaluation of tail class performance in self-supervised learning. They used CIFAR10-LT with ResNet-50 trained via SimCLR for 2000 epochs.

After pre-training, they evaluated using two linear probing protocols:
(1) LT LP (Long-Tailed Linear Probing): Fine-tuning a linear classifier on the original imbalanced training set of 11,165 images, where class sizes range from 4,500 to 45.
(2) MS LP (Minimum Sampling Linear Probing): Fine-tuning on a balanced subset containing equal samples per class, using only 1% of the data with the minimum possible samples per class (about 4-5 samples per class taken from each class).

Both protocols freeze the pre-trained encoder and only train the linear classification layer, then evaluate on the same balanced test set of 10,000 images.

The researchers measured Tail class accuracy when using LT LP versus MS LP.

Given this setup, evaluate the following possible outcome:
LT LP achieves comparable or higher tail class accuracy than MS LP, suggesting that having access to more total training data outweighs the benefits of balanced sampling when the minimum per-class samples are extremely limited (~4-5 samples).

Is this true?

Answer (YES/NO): NO